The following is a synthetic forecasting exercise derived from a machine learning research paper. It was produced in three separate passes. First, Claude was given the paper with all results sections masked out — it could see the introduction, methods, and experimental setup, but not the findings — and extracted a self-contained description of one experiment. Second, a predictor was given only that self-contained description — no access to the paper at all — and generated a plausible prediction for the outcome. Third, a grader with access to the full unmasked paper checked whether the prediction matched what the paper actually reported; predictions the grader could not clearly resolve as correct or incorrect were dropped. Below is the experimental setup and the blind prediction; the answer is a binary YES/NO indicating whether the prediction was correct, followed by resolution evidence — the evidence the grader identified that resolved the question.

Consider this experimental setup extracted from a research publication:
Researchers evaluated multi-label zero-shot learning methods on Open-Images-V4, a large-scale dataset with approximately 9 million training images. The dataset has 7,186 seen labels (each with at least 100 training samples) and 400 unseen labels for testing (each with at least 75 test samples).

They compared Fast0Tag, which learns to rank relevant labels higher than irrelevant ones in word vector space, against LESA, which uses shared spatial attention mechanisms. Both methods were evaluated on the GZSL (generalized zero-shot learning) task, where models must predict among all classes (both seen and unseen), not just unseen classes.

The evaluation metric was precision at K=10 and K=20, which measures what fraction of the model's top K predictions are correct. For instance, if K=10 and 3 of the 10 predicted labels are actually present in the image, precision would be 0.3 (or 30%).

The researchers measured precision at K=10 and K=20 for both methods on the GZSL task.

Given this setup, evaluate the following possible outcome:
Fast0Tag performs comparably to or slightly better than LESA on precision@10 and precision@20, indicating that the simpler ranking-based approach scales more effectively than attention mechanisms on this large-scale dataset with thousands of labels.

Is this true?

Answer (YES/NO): NO